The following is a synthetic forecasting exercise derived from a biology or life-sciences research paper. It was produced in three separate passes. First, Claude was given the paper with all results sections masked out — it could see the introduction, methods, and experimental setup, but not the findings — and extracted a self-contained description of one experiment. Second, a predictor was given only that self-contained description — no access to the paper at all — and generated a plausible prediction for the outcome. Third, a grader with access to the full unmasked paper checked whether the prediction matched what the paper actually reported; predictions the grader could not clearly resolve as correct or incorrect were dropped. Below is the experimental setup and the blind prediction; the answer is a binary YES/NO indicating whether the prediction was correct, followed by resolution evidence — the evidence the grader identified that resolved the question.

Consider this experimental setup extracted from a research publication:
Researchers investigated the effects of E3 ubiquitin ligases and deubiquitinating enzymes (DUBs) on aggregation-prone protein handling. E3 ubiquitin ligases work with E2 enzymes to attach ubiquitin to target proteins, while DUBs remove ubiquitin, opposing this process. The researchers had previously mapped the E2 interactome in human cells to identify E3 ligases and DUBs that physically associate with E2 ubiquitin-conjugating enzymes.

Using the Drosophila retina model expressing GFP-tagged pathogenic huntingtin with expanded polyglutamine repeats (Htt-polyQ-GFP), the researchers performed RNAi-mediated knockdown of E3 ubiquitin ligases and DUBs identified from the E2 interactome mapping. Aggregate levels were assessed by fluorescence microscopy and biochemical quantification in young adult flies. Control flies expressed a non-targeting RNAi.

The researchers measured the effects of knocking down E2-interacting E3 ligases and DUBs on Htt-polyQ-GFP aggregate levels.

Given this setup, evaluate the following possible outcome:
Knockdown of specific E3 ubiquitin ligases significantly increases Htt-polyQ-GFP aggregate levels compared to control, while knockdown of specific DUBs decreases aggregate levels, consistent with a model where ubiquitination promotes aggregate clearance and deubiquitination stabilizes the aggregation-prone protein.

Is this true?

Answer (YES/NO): NO